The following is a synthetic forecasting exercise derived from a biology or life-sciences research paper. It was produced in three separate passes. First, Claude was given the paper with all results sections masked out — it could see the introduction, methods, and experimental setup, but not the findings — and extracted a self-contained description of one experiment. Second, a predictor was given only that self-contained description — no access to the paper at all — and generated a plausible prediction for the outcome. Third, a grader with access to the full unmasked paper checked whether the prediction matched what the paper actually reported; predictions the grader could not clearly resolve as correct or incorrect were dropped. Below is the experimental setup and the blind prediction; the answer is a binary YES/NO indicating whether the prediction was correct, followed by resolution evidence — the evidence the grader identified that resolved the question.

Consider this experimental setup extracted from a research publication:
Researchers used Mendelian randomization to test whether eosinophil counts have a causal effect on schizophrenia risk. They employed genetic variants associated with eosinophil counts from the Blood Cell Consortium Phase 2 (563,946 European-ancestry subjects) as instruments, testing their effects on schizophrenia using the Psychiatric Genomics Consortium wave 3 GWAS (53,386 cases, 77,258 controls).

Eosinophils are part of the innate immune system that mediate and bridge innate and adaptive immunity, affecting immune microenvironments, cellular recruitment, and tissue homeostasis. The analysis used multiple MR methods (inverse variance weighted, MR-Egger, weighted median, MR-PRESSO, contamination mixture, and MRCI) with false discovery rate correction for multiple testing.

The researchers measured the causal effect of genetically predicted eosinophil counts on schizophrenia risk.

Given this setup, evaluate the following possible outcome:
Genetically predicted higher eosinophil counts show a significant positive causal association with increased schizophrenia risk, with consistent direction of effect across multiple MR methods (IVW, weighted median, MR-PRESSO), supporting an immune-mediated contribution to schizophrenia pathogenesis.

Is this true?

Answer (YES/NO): NO